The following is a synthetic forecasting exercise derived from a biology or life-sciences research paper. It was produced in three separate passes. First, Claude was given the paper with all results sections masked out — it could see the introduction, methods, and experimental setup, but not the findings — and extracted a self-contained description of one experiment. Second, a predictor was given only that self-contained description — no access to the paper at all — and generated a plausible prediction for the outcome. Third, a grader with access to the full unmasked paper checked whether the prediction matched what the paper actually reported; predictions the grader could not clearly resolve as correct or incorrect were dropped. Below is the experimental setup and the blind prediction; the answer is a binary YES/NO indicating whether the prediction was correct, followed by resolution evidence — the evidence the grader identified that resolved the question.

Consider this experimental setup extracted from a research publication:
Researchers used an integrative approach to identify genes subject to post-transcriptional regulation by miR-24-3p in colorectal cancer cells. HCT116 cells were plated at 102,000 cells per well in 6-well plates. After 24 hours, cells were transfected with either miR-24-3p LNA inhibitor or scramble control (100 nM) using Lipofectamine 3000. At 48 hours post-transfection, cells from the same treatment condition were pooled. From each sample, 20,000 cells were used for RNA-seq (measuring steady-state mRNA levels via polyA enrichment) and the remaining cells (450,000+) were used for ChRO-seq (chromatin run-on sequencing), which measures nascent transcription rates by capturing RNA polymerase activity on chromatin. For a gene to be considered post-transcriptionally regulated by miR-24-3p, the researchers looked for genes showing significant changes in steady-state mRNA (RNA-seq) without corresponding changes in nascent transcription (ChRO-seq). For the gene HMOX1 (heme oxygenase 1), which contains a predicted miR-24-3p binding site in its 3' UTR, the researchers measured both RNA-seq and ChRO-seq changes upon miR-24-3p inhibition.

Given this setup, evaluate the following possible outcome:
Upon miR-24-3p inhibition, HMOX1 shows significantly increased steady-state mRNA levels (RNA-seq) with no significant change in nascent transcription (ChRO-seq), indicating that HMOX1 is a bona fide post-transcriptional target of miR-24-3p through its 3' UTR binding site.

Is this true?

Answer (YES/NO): YES